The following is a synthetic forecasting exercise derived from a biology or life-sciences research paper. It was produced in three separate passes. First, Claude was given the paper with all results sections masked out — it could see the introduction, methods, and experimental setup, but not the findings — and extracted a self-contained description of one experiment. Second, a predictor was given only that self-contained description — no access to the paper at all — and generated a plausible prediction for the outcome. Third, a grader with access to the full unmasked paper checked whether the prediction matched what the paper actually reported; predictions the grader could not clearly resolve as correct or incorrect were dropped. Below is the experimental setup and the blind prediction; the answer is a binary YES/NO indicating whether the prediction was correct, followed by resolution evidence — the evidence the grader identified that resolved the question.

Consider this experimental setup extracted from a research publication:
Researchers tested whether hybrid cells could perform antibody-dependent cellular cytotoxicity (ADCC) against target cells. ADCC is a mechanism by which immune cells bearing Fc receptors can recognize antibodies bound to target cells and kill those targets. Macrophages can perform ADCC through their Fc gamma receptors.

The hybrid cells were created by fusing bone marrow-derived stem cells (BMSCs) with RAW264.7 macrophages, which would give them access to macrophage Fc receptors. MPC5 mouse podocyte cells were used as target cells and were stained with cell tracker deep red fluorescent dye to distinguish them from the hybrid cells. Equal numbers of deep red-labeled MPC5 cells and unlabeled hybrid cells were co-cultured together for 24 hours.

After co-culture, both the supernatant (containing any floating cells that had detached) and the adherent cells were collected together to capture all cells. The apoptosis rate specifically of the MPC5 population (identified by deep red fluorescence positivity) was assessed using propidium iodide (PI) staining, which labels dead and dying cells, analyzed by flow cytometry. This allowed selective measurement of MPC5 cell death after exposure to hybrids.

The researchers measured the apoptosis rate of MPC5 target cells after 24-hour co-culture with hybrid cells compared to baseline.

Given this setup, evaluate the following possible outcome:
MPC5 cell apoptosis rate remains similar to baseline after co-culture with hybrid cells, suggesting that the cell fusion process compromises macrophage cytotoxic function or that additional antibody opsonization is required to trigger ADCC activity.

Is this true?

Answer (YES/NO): NO